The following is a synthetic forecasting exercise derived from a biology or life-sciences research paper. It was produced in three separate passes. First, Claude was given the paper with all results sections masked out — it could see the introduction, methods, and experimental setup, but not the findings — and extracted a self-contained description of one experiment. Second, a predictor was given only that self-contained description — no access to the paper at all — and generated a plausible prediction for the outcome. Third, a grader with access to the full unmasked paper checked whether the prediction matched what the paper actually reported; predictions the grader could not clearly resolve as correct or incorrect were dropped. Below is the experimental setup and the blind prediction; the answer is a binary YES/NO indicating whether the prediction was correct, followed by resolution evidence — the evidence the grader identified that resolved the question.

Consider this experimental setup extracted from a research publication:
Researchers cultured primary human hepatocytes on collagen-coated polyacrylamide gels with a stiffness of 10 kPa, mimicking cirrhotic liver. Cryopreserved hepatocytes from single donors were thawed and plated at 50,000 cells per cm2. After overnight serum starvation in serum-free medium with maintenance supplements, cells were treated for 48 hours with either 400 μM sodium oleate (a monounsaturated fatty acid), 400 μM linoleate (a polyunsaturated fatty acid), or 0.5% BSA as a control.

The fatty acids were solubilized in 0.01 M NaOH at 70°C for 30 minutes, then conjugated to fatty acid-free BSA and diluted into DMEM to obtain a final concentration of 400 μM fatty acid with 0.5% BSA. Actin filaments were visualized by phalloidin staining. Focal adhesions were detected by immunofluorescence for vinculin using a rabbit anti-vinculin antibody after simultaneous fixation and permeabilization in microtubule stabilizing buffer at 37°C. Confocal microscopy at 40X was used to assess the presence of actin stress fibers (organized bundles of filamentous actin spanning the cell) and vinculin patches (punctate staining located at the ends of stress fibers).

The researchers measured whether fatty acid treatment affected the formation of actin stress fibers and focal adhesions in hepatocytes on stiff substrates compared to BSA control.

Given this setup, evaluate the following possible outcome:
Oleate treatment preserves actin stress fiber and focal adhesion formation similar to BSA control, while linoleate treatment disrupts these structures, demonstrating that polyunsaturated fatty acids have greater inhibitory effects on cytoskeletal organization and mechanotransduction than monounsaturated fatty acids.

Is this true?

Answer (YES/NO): NO